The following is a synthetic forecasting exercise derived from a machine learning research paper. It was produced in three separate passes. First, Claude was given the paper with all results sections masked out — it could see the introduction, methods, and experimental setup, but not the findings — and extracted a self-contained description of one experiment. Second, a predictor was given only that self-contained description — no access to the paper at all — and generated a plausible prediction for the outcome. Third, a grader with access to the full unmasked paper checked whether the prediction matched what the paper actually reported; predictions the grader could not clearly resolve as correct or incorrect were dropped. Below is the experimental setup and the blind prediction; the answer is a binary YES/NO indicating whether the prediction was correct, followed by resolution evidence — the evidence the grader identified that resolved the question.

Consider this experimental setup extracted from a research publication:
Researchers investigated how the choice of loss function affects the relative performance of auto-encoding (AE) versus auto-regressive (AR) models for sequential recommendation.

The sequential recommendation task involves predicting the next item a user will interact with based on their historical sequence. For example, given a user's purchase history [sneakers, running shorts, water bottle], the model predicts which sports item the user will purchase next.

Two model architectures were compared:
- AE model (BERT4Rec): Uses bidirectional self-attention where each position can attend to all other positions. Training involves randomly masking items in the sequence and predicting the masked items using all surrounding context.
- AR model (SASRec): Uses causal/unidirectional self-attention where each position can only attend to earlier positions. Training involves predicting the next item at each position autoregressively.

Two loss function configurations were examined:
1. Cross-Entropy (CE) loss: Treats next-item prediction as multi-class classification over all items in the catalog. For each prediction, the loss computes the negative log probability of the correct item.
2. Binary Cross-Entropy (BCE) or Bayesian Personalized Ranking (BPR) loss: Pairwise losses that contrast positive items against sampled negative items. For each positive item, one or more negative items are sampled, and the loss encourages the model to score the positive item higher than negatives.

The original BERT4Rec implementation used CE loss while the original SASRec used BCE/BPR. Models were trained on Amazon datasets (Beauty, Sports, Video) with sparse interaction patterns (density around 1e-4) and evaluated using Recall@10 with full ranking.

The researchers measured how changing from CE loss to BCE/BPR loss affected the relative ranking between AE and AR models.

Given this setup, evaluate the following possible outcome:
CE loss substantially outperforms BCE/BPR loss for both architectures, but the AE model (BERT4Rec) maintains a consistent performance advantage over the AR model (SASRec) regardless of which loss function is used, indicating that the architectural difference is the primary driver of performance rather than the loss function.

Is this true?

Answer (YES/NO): NO